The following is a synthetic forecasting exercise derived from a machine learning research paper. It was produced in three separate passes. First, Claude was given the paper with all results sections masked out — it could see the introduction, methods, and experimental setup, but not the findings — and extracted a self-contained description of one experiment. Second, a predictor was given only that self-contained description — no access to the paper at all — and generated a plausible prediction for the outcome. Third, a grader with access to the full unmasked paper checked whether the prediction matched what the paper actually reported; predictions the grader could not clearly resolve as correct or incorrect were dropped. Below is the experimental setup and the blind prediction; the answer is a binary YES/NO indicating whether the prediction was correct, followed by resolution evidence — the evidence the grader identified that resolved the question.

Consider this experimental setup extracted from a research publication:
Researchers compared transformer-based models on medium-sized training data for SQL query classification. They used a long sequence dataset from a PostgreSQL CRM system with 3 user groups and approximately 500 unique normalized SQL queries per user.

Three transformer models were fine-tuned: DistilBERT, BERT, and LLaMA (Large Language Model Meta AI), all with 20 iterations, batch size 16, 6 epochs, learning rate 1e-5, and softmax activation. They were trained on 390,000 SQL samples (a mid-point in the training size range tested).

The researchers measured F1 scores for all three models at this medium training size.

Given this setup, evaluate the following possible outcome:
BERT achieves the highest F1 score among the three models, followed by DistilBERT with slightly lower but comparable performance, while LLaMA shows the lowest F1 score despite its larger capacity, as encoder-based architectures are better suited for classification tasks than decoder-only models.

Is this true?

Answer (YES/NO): YES